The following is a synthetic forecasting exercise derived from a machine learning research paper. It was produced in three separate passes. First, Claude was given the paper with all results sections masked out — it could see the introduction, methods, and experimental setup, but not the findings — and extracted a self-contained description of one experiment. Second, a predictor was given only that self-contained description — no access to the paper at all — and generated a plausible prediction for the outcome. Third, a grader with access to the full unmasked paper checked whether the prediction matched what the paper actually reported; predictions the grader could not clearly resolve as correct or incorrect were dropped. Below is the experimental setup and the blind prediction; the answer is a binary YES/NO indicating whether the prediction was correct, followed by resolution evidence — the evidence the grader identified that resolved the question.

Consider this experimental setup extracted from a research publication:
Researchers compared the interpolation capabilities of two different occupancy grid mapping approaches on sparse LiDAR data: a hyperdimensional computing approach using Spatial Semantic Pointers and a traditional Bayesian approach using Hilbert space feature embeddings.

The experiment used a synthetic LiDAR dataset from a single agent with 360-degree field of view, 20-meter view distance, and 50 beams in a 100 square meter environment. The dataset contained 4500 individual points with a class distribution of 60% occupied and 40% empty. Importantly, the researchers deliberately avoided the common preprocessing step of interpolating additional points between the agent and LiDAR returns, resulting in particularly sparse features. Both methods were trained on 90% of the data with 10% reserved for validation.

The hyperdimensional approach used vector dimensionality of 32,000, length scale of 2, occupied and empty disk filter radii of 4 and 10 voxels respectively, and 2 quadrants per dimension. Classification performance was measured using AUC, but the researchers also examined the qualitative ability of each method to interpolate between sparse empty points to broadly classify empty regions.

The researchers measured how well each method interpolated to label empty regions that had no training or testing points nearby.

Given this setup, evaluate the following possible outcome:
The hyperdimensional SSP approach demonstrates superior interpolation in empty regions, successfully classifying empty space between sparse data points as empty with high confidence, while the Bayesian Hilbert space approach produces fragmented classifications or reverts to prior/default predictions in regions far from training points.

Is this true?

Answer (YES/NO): YES